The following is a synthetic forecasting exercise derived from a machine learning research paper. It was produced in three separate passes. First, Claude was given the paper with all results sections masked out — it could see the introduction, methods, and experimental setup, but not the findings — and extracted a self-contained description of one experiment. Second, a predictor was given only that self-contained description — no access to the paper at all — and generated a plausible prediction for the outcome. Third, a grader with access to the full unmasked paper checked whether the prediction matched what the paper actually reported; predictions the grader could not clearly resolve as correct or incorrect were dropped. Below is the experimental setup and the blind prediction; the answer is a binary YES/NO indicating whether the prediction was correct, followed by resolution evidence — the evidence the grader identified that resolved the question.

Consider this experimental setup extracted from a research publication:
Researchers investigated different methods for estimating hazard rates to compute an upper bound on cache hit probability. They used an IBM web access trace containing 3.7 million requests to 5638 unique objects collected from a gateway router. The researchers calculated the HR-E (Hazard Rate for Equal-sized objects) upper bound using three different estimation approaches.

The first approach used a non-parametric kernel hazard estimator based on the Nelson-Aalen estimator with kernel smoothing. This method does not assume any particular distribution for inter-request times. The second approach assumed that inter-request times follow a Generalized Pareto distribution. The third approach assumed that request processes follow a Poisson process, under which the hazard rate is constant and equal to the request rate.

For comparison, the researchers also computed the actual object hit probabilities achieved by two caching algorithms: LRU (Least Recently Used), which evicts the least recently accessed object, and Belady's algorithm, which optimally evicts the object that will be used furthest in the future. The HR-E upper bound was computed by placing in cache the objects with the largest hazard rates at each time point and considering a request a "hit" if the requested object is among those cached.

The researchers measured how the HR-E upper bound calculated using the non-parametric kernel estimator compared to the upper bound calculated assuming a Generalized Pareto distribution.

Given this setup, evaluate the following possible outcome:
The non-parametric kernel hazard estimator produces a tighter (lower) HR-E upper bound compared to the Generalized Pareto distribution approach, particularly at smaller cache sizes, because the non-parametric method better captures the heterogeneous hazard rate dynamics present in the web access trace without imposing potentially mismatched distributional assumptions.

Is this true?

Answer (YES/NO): NO